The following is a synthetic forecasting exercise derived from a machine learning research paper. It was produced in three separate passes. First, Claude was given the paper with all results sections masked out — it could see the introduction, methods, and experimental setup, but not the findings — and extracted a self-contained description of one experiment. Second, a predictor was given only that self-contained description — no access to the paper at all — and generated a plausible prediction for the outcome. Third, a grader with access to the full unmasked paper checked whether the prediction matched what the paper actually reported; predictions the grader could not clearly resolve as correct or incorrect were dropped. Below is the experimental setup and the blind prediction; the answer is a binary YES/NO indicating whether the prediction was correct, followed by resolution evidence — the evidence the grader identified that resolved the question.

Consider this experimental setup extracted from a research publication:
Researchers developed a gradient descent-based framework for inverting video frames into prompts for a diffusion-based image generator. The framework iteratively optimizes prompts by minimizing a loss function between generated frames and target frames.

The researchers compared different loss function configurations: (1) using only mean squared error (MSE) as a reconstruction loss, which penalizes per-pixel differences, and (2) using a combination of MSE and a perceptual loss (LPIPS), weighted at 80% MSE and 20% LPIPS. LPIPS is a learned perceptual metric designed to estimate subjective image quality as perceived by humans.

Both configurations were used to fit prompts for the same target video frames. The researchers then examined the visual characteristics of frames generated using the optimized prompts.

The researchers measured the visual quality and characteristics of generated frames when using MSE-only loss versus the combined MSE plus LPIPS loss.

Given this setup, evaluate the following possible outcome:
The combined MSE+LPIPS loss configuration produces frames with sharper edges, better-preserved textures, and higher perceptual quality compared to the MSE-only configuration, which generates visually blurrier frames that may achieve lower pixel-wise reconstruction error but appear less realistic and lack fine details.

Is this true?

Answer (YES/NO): YES